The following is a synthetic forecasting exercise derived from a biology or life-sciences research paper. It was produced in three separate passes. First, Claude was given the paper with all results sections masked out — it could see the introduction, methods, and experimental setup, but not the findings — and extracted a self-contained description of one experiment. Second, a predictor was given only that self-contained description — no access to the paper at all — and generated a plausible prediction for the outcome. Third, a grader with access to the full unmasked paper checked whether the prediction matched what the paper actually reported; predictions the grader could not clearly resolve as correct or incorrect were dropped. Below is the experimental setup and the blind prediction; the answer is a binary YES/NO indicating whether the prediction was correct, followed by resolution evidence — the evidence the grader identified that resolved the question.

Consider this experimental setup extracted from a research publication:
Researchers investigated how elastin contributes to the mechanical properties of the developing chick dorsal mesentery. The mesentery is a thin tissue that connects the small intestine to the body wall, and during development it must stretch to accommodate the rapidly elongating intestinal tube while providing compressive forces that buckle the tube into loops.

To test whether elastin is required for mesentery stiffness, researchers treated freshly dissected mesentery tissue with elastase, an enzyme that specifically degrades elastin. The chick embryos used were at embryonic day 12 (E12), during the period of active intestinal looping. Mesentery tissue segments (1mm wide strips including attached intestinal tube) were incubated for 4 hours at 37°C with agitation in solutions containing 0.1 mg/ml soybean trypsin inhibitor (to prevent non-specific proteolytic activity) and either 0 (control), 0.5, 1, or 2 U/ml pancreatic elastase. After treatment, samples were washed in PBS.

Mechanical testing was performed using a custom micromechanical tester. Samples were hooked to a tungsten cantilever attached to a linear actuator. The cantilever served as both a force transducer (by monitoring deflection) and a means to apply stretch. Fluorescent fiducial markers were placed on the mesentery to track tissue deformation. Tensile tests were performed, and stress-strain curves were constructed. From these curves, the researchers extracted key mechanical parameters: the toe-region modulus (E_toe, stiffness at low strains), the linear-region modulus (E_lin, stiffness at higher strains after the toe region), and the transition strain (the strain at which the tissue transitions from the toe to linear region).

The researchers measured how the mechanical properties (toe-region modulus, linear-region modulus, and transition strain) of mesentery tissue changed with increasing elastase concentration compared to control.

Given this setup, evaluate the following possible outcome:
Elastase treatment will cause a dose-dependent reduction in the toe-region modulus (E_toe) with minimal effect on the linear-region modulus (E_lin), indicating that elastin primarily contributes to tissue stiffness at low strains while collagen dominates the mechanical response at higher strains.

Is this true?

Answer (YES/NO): NO